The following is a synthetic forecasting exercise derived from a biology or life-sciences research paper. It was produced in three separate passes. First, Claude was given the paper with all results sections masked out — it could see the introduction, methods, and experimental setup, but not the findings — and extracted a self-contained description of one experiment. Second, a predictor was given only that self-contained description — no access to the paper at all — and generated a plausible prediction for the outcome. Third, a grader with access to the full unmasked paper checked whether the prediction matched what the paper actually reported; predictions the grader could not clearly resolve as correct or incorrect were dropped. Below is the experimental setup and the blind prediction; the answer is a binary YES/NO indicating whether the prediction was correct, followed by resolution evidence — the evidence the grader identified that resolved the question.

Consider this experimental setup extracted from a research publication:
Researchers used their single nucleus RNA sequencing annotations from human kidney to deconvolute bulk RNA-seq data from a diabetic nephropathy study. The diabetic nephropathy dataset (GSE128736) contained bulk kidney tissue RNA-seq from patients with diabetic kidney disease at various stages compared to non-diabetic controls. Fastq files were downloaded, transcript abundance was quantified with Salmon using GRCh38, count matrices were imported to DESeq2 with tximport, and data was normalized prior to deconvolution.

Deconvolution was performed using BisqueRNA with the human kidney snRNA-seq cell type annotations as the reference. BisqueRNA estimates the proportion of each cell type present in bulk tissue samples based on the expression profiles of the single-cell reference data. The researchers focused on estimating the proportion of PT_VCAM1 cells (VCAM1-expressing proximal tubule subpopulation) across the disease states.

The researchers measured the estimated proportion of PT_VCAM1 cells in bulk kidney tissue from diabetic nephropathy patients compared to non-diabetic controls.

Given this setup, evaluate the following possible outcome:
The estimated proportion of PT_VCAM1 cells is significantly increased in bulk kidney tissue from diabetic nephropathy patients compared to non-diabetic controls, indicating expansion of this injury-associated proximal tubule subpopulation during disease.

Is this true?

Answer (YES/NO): YES